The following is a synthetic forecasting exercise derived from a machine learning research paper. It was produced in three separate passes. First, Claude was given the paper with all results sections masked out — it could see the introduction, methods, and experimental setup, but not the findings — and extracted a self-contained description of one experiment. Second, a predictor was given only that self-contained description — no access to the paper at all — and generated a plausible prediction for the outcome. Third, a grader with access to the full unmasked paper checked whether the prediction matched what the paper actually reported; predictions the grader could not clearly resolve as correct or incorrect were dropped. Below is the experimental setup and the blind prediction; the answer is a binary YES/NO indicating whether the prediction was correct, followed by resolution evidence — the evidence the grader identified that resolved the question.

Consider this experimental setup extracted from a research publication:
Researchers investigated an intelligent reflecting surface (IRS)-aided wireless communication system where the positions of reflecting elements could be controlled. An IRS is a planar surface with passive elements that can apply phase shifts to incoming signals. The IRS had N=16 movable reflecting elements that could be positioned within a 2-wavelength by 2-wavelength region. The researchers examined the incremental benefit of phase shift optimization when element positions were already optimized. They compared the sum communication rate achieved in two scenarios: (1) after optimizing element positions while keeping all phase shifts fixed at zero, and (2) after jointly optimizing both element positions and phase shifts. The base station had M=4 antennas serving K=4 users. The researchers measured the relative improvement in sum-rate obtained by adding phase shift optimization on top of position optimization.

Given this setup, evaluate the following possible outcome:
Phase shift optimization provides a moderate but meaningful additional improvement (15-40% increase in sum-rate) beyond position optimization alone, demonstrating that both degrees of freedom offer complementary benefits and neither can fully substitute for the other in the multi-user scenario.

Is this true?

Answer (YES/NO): NO